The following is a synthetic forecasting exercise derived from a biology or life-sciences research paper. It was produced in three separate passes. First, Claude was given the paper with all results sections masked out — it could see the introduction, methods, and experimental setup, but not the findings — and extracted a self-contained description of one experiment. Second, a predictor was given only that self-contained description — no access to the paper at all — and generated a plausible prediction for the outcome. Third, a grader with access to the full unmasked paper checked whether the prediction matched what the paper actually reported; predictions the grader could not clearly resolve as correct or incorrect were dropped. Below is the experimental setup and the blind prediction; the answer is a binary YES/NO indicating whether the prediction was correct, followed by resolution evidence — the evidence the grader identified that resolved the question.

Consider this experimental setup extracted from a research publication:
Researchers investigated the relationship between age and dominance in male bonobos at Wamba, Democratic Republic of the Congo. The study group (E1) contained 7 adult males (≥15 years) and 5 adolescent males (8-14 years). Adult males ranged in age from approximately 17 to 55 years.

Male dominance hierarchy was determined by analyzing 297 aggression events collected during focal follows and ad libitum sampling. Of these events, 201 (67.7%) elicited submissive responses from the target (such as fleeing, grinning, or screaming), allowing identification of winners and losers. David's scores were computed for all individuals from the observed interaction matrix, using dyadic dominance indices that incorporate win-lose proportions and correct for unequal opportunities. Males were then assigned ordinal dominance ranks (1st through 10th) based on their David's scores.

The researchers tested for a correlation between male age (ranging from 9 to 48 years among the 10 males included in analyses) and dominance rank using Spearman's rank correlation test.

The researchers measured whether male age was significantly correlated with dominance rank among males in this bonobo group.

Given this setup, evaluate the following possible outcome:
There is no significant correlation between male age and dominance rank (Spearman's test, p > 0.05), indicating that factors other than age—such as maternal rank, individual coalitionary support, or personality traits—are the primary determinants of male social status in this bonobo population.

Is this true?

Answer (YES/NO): YES